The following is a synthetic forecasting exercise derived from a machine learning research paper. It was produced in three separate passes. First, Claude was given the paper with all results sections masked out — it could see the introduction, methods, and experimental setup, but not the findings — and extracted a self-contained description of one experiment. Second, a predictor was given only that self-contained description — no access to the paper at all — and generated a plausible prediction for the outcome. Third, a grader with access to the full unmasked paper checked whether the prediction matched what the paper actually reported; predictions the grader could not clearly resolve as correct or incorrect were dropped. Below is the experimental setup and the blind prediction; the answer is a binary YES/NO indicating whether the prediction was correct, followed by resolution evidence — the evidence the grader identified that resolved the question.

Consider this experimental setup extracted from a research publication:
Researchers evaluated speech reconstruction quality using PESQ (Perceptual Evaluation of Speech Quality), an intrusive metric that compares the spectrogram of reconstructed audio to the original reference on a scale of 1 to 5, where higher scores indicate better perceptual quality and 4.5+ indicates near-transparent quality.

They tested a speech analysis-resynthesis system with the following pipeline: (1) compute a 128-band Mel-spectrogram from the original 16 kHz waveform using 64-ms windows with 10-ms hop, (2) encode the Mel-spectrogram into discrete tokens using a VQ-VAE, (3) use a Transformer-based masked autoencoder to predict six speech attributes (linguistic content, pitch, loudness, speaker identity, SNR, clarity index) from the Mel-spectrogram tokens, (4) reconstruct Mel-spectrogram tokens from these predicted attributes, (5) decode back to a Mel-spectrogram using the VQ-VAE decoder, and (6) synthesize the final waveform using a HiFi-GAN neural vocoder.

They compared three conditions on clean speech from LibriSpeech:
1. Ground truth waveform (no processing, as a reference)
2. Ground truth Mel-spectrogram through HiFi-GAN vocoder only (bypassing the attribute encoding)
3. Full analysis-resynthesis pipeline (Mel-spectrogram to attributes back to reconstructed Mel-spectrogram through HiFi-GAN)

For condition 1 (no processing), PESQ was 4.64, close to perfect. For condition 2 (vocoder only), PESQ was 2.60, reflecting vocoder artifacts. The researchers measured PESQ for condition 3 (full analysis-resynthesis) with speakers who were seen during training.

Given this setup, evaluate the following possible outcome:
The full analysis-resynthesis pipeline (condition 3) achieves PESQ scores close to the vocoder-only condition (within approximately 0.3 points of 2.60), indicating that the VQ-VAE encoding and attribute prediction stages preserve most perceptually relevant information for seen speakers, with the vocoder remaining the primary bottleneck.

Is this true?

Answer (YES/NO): NO